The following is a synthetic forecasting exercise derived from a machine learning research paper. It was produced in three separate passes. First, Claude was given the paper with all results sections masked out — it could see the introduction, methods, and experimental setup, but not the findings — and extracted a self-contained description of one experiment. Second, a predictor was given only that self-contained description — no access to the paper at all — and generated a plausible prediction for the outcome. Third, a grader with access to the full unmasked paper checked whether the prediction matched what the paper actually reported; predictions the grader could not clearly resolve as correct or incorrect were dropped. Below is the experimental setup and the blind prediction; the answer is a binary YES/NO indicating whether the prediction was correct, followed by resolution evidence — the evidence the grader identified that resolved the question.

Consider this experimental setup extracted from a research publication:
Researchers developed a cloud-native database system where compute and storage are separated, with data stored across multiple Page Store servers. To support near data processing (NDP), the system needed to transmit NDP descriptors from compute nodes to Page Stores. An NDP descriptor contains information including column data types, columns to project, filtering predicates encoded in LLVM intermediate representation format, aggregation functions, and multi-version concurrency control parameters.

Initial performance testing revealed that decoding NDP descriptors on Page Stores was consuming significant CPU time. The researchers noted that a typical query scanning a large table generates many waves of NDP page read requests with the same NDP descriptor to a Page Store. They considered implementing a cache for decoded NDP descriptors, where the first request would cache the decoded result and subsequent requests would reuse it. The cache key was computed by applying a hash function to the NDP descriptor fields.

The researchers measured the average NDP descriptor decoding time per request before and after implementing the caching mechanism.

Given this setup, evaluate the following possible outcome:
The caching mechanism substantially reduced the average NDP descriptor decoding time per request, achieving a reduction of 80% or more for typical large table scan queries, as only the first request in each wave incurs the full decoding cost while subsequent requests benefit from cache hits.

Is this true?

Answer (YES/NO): YES